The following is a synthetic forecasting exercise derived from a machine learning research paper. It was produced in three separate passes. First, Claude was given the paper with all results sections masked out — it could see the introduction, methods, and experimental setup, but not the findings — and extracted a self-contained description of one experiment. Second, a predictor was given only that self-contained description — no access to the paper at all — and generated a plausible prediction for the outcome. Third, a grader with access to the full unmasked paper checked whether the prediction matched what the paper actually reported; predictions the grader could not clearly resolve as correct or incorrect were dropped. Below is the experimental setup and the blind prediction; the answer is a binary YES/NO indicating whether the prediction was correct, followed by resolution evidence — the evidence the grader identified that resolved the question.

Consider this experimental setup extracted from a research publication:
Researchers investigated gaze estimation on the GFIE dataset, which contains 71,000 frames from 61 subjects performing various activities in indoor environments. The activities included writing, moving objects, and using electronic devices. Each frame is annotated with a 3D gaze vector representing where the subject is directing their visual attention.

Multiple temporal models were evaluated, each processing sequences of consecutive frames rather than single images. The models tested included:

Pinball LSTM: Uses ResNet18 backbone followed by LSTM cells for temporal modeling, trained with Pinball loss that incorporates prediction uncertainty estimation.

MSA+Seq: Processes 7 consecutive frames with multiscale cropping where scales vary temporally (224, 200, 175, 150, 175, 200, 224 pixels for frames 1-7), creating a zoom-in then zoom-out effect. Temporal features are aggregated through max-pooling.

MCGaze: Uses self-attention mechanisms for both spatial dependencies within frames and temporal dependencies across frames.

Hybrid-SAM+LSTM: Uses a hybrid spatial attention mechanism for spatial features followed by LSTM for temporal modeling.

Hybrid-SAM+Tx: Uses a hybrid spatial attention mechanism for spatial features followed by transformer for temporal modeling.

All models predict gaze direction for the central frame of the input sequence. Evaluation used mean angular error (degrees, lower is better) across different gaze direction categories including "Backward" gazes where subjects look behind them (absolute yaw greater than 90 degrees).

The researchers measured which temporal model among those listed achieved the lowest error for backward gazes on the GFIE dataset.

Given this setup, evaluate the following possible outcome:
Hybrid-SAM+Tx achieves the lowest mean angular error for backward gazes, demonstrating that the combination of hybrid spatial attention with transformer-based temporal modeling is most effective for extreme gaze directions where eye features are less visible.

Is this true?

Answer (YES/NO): NO